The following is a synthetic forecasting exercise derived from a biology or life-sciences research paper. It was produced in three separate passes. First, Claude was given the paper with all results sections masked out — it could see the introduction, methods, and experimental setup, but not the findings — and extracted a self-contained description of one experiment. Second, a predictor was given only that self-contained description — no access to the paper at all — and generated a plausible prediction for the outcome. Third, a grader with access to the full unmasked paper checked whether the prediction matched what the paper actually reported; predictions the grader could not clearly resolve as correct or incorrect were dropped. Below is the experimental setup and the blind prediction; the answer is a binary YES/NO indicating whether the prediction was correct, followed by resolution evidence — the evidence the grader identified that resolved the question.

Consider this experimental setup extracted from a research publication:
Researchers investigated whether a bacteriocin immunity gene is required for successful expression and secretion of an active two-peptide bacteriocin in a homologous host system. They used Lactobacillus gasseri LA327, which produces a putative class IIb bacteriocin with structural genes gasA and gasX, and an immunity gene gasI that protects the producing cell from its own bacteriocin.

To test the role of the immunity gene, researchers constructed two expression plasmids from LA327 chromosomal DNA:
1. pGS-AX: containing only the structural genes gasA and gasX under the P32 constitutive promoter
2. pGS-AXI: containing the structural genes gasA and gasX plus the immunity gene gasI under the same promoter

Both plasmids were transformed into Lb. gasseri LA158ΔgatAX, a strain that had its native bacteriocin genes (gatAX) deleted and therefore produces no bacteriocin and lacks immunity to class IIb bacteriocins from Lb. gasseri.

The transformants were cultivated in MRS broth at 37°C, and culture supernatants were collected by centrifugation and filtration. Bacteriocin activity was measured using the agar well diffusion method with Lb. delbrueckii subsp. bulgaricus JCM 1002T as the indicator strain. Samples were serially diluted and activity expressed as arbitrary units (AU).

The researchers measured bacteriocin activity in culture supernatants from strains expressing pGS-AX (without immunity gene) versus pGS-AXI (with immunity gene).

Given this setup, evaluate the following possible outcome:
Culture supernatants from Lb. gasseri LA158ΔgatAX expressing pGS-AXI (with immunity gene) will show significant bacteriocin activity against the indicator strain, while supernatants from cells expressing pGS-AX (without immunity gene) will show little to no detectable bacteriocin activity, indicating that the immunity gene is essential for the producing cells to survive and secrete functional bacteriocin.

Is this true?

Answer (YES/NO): NO